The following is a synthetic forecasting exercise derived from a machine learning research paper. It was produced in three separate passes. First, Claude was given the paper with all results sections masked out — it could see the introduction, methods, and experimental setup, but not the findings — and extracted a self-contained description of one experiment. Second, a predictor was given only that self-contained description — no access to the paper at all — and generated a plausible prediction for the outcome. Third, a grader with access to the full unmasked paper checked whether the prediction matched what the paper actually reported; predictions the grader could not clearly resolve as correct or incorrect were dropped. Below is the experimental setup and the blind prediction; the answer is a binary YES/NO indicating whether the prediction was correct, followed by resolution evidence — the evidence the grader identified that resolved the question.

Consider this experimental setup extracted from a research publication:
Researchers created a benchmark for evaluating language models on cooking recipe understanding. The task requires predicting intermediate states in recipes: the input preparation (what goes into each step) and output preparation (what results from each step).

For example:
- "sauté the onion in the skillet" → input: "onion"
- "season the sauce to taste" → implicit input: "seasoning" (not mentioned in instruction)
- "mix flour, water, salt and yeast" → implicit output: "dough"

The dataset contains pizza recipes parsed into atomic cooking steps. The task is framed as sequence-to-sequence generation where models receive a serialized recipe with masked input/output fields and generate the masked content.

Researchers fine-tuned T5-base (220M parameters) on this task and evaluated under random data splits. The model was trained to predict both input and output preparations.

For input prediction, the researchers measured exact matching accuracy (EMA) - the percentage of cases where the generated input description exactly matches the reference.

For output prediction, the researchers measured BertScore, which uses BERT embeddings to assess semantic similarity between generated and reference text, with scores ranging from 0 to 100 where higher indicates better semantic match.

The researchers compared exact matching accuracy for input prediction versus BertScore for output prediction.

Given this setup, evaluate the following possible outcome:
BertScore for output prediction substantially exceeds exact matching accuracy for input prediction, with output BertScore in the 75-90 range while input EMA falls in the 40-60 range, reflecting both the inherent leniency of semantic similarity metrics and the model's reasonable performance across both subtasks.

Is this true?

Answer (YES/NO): NO